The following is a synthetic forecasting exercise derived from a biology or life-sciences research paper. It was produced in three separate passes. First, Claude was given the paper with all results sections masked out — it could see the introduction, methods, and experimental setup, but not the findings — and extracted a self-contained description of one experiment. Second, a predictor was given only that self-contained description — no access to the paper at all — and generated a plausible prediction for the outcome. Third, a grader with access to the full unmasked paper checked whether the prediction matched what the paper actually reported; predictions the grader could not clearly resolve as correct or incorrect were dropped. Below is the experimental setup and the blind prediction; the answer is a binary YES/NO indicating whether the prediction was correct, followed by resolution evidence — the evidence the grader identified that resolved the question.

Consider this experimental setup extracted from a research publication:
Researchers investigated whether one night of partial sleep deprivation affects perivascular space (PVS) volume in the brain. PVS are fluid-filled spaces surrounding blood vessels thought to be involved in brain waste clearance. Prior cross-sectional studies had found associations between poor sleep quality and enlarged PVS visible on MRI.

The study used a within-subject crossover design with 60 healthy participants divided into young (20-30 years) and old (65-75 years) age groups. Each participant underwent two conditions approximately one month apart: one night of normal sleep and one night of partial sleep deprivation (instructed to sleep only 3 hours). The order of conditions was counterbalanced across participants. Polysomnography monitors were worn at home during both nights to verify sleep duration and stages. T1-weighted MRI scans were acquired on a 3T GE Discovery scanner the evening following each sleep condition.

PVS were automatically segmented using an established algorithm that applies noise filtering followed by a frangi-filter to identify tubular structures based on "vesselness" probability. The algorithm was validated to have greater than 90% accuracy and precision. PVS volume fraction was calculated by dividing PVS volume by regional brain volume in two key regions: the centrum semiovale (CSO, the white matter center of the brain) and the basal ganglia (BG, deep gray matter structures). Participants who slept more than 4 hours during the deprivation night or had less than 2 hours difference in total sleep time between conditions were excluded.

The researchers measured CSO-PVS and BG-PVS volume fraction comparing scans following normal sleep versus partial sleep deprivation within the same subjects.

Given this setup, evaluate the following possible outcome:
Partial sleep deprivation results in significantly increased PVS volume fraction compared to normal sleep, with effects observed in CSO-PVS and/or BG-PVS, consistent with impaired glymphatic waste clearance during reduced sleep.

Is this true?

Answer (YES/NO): NO